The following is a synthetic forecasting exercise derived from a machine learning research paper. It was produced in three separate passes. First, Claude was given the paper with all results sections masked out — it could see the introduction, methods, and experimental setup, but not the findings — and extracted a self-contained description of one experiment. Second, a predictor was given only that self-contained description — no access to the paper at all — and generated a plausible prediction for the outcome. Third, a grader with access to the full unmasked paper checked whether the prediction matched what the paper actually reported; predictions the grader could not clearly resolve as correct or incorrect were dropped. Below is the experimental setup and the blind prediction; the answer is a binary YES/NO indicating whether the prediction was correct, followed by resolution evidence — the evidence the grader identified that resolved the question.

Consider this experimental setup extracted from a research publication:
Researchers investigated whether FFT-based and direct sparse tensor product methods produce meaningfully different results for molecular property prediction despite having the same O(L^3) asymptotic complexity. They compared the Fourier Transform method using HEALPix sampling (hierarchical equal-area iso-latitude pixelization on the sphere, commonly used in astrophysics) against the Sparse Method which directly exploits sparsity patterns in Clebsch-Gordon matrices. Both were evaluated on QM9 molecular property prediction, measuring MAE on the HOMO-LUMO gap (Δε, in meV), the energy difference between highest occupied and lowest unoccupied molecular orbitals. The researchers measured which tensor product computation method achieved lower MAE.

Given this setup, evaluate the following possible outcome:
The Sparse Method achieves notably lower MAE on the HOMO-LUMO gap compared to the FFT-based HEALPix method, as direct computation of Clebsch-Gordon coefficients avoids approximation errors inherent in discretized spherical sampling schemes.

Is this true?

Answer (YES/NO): NO